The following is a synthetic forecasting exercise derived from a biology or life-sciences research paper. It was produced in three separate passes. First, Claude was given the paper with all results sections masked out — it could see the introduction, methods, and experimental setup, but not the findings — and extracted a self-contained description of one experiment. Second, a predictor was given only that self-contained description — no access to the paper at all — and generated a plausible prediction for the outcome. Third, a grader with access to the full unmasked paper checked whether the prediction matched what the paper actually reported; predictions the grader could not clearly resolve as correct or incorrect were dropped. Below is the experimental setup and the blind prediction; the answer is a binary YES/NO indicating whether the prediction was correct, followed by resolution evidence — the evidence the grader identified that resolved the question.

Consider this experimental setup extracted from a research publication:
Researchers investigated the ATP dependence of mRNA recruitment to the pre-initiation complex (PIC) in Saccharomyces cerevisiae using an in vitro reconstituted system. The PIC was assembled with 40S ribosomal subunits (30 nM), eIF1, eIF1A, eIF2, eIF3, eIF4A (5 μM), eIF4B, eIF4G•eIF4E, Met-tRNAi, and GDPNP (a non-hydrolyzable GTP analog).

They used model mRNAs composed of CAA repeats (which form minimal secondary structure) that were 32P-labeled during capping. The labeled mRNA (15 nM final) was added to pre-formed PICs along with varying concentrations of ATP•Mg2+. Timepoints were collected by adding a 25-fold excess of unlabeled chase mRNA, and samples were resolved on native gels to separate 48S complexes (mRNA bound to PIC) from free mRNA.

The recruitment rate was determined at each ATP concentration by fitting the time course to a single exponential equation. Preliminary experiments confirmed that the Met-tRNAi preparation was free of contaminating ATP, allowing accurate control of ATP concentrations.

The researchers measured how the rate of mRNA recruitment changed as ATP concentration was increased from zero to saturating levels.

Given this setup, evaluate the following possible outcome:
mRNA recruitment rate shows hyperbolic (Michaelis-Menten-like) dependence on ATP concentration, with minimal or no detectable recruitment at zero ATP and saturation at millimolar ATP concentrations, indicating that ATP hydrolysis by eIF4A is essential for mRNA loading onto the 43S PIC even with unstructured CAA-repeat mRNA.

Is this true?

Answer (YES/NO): NO